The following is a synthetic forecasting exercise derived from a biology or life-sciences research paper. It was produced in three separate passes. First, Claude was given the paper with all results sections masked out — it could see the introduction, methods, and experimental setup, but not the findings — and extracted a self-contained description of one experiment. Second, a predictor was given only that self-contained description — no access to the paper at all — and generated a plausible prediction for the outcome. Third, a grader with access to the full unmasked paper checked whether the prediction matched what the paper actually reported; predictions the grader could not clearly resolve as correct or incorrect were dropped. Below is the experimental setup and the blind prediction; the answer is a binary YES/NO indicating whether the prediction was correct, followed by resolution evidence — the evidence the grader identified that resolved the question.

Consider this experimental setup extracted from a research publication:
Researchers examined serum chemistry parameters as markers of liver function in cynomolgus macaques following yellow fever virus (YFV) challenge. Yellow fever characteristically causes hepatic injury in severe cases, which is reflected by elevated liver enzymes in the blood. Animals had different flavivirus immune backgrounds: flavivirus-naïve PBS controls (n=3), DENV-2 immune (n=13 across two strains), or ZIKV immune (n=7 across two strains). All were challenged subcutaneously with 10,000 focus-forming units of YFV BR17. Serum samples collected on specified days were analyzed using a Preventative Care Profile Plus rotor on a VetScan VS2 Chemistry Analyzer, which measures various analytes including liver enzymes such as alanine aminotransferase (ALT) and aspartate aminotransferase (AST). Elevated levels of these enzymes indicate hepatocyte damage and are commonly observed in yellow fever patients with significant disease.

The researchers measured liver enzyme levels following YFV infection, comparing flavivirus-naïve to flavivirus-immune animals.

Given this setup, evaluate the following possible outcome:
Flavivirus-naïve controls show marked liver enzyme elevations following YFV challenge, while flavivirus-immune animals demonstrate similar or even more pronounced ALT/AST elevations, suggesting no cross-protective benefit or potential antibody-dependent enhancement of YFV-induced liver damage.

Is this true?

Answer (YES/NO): NO